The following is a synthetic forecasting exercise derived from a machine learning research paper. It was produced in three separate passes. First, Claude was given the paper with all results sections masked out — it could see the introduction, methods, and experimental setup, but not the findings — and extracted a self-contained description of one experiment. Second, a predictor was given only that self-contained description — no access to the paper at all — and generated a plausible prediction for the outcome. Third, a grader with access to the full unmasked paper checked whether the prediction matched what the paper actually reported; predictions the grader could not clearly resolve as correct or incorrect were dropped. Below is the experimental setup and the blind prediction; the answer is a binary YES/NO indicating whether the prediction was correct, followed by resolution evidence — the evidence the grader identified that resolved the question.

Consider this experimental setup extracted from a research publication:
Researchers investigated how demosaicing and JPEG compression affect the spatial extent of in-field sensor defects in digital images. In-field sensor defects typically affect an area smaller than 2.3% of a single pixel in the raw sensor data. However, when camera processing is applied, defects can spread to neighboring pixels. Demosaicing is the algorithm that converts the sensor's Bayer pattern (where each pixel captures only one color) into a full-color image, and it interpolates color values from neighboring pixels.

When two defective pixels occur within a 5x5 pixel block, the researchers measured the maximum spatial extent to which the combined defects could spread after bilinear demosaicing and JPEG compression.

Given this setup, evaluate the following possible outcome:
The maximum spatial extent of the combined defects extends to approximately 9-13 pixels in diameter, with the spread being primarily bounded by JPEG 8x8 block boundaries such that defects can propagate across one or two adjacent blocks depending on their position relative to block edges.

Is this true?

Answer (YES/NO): NO